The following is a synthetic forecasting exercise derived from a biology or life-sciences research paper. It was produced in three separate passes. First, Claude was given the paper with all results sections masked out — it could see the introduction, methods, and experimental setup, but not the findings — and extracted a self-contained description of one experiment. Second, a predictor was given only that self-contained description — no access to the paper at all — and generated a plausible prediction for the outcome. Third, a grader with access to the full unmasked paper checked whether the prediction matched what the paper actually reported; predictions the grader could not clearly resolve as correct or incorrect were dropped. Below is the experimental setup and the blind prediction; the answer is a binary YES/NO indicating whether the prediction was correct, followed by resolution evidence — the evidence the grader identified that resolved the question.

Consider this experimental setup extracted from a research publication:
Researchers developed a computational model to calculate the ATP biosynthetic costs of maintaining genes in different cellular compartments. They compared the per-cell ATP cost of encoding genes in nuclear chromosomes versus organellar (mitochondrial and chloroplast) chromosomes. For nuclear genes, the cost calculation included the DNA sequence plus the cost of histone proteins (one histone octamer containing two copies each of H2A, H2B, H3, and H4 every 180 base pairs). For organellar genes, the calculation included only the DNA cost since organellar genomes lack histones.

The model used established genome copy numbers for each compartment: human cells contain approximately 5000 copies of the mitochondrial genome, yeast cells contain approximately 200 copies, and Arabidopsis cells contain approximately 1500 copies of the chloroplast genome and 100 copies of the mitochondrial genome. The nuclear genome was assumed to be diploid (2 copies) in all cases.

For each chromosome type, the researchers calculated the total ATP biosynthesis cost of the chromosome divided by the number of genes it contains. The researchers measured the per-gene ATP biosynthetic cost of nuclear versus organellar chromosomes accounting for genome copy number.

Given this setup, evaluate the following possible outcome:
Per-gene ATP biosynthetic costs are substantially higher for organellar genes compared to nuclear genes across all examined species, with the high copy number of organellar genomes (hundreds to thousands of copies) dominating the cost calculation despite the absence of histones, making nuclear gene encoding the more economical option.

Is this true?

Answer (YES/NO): YES